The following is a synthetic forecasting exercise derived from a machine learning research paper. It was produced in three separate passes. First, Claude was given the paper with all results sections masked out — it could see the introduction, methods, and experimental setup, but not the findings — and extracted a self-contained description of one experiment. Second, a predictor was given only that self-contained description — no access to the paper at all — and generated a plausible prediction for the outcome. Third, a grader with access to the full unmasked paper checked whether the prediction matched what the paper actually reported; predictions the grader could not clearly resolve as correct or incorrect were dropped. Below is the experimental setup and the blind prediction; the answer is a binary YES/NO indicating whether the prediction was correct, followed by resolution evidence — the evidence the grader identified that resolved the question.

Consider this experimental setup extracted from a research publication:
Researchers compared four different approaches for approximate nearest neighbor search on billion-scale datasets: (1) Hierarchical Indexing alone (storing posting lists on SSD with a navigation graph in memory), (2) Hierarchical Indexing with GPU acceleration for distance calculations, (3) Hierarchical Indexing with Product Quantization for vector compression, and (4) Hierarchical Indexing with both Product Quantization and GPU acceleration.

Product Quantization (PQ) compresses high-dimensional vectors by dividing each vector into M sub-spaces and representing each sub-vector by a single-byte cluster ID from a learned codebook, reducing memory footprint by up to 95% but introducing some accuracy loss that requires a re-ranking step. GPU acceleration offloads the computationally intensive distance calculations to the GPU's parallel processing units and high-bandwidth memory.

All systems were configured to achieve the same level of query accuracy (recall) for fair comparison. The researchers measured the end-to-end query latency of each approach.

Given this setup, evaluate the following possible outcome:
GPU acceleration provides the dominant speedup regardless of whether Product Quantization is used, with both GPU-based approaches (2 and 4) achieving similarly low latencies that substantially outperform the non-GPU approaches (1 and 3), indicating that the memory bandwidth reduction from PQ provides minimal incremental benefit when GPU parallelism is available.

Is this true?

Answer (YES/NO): NO